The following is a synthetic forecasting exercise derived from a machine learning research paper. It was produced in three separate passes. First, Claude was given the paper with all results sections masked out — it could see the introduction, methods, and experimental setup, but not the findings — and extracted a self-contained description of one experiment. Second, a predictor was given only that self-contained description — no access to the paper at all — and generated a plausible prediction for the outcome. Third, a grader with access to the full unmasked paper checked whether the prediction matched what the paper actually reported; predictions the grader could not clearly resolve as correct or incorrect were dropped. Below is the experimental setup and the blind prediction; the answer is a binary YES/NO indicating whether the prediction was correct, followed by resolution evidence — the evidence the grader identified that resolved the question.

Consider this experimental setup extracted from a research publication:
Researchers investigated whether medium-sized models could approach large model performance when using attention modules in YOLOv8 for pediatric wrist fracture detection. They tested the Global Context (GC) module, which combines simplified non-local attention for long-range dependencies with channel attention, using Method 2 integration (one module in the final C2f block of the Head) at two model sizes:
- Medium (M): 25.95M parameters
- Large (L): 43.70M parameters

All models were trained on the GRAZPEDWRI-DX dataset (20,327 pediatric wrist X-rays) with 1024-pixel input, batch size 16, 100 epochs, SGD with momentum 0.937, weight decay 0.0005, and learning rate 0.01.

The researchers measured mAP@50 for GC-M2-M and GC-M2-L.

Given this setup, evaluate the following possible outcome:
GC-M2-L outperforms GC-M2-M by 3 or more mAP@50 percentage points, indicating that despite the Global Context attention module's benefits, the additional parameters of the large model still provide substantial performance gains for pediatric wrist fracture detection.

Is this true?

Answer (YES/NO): NO